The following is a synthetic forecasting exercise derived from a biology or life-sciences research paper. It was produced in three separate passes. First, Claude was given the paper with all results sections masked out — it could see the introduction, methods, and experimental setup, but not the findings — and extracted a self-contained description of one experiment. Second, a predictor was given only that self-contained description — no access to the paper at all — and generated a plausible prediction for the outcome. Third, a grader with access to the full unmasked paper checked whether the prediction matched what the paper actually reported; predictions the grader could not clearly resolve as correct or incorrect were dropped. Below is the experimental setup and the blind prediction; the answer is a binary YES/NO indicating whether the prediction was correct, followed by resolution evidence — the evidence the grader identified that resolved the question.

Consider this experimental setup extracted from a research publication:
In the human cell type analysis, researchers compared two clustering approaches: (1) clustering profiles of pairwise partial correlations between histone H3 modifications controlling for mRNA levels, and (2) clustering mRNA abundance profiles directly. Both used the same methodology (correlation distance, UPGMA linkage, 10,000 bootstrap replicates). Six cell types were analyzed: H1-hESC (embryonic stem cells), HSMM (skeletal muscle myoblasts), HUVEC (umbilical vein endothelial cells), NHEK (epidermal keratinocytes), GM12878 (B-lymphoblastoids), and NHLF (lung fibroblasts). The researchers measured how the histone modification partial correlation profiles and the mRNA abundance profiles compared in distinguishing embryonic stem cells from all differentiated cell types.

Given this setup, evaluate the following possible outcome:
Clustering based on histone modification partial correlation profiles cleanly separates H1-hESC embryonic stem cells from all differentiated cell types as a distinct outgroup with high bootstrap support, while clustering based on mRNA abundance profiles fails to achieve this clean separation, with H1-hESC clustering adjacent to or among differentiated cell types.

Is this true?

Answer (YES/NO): YES